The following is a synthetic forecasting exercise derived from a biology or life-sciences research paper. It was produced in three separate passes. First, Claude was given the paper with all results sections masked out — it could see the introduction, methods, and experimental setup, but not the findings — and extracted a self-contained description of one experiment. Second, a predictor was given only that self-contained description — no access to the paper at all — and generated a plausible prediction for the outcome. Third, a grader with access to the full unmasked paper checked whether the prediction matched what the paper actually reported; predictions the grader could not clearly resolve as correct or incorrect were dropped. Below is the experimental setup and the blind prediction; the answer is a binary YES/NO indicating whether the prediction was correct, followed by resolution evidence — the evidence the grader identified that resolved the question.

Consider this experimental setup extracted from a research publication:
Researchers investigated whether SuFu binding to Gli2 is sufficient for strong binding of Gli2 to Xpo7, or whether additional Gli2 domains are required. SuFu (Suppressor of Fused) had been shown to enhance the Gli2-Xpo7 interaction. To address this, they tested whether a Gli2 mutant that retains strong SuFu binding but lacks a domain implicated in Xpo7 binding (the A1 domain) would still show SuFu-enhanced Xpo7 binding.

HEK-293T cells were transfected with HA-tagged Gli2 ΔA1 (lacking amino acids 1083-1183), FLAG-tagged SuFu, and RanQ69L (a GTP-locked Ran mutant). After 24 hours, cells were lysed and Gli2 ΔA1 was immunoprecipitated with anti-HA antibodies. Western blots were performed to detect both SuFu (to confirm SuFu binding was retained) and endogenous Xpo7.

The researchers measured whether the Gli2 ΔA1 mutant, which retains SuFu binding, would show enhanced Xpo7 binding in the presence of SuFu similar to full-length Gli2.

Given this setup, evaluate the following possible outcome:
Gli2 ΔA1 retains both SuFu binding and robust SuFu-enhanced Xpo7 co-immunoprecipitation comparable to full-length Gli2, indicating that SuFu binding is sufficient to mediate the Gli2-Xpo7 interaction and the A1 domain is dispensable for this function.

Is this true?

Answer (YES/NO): NO